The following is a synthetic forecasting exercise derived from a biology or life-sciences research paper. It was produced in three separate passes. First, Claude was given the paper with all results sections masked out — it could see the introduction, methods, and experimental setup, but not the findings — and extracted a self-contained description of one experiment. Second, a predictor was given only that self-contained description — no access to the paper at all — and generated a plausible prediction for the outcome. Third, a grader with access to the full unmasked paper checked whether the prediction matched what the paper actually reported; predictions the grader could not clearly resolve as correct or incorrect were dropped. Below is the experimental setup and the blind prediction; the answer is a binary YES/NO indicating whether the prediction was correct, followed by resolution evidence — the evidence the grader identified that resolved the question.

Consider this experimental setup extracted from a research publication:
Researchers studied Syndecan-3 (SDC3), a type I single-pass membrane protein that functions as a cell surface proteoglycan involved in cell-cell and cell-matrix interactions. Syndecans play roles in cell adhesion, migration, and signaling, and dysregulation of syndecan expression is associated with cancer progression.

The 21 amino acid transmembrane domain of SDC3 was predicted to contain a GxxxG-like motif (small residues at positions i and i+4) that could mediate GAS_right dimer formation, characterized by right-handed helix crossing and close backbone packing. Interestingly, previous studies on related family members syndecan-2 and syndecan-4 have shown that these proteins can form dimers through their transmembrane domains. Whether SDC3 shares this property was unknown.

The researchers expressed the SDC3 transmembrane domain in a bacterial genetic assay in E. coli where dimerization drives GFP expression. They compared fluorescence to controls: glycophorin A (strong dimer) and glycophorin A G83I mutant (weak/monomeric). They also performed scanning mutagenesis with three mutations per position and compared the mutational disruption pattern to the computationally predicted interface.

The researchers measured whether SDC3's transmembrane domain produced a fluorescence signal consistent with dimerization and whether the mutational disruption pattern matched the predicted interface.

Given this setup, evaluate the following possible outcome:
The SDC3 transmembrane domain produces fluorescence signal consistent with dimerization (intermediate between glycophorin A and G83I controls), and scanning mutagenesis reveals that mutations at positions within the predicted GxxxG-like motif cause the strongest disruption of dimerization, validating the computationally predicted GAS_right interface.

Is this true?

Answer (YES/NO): YES